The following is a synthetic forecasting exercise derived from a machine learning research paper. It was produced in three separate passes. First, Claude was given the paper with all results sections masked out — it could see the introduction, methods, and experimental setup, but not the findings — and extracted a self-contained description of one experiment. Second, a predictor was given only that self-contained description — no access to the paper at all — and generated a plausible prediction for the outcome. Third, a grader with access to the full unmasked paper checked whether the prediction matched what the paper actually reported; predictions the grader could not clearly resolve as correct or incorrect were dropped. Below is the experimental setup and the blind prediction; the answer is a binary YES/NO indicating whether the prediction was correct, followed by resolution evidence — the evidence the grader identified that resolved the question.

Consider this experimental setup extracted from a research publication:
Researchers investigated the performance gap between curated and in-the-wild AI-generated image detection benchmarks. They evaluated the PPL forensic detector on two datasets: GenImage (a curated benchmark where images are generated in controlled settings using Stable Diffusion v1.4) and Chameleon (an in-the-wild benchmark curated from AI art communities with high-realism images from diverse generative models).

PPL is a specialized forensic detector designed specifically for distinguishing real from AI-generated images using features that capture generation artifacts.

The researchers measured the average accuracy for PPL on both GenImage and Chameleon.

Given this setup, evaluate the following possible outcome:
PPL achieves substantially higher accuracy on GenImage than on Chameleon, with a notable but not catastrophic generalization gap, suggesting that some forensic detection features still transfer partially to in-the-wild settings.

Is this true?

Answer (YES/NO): NO